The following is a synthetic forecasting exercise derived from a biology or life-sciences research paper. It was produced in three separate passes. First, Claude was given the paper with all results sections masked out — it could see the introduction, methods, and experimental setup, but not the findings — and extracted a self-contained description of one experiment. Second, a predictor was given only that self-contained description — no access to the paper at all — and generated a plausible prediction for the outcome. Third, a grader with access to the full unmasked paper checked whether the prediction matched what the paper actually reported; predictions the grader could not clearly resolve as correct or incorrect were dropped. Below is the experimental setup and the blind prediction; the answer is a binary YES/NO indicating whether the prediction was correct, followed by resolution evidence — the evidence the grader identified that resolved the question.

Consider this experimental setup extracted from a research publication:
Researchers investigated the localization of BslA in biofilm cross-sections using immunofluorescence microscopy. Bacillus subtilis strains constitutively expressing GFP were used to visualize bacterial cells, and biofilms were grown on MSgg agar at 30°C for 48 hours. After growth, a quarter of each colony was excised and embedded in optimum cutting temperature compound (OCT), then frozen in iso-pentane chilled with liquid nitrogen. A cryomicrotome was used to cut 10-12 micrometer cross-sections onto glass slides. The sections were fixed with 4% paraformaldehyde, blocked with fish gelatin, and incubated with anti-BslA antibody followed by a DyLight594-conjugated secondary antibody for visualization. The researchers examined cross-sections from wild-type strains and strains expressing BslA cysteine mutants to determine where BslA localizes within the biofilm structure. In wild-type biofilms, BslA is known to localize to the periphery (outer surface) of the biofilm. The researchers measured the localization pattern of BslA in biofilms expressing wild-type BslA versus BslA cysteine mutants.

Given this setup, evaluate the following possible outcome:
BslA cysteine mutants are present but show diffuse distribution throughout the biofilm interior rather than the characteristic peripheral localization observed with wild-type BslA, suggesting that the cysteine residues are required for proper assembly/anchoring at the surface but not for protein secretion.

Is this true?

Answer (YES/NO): NO